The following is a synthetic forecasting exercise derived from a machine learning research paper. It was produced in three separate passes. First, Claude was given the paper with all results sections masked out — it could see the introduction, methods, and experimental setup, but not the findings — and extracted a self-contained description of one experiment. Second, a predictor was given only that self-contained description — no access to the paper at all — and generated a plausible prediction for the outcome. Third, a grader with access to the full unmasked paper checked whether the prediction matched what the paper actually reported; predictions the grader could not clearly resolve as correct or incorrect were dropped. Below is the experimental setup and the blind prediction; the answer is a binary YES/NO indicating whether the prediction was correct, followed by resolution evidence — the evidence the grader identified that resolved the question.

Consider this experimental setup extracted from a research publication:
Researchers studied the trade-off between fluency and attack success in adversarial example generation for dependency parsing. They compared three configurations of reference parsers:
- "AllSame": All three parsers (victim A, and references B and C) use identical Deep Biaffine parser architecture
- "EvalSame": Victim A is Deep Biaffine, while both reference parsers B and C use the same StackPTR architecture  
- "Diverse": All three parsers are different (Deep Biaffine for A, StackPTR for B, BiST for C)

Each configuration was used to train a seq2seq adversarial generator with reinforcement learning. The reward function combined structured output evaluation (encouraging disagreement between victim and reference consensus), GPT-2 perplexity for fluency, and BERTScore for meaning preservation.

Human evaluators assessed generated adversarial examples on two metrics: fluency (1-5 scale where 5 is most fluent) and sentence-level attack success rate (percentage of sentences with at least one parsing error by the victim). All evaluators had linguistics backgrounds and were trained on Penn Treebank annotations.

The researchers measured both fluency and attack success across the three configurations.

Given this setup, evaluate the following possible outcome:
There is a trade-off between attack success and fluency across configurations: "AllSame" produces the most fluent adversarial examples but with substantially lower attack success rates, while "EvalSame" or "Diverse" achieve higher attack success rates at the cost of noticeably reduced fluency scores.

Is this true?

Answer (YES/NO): NO